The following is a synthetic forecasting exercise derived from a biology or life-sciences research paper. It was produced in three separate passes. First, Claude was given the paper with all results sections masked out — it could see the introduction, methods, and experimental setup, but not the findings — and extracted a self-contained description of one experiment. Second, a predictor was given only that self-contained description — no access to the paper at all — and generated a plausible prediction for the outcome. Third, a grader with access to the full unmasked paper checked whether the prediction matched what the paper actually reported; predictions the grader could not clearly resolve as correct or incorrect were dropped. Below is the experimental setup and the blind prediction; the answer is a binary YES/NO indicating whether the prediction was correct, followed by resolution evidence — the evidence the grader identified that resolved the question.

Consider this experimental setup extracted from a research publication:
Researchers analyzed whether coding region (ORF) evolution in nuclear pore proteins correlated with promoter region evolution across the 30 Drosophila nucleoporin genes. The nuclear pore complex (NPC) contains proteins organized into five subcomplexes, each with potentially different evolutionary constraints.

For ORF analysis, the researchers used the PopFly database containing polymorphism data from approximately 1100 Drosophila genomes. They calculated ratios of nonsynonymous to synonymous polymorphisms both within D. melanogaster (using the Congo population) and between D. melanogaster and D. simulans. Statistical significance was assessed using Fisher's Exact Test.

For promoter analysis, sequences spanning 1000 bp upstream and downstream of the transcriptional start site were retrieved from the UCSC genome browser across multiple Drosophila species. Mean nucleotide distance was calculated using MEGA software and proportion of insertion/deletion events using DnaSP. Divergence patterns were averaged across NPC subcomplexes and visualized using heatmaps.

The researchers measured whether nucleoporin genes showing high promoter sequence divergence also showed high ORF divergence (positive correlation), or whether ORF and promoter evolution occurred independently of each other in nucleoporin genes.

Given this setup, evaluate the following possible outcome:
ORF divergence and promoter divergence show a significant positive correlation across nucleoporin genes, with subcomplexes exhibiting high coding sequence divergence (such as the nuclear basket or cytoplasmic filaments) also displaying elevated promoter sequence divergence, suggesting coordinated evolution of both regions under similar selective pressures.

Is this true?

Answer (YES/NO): NO